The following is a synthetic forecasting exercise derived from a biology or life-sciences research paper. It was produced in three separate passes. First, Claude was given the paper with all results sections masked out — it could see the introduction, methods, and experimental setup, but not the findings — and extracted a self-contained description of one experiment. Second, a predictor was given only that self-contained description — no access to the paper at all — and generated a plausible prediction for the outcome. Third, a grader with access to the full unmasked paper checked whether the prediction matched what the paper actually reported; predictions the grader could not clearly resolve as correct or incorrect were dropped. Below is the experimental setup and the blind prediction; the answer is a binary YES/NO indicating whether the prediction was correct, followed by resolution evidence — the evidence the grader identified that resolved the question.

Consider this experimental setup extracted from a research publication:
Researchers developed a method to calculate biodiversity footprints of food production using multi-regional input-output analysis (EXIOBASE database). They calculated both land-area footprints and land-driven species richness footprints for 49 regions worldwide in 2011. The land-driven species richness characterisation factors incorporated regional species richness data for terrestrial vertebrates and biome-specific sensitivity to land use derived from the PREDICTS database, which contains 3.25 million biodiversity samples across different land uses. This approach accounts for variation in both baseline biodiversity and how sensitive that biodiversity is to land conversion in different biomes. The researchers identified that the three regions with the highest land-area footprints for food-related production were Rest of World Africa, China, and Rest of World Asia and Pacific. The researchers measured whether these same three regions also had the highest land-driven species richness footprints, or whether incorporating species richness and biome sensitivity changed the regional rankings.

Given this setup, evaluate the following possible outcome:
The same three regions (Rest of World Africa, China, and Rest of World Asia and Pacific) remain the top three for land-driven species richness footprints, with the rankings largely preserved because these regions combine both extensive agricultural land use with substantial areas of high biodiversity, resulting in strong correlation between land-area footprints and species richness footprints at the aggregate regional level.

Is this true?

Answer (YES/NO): NO